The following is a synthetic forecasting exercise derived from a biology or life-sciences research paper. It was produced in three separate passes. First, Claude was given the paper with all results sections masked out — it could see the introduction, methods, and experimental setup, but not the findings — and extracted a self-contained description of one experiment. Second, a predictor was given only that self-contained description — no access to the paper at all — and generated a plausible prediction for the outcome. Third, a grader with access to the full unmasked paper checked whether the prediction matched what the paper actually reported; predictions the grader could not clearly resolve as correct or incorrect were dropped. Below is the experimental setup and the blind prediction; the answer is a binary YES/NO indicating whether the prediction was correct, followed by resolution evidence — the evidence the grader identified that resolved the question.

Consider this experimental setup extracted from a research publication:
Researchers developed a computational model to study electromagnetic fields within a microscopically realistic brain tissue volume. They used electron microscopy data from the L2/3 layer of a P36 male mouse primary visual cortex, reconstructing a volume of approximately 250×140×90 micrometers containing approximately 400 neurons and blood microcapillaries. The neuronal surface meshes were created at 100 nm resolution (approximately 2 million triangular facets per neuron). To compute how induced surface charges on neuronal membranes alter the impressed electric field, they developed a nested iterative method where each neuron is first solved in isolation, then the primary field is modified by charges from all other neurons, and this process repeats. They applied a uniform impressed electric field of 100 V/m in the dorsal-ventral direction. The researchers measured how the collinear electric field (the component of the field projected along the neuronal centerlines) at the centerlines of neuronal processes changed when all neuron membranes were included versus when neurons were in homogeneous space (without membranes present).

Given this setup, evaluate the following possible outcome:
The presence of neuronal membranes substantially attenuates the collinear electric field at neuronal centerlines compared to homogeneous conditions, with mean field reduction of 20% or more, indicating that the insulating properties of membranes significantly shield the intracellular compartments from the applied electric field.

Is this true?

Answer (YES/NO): NO